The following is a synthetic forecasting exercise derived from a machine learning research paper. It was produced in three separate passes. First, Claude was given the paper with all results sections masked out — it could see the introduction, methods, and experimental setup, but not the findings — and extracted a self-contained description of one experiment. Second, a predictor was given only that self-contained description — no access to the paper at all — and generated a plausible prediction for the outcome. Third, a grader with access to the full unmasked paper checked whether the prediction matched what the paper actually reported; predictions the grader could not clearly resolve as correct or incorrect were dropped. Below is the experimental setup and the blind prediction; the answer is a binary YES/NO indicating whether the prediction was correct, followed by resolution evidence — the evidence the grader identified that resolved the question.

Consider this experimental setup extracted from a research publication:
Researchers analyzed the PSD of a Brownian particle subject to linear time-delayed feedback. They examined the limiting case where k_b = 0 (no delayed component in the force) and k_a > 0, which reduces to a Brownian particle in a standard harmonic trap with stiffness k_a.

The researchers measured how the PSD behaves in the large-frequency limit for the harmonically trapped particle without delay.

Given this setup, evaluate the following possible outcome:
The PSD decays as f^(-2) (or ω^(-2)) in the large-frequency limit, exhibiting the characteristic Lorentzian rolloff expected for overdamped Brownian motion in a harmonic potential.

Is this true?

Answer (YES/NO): YES